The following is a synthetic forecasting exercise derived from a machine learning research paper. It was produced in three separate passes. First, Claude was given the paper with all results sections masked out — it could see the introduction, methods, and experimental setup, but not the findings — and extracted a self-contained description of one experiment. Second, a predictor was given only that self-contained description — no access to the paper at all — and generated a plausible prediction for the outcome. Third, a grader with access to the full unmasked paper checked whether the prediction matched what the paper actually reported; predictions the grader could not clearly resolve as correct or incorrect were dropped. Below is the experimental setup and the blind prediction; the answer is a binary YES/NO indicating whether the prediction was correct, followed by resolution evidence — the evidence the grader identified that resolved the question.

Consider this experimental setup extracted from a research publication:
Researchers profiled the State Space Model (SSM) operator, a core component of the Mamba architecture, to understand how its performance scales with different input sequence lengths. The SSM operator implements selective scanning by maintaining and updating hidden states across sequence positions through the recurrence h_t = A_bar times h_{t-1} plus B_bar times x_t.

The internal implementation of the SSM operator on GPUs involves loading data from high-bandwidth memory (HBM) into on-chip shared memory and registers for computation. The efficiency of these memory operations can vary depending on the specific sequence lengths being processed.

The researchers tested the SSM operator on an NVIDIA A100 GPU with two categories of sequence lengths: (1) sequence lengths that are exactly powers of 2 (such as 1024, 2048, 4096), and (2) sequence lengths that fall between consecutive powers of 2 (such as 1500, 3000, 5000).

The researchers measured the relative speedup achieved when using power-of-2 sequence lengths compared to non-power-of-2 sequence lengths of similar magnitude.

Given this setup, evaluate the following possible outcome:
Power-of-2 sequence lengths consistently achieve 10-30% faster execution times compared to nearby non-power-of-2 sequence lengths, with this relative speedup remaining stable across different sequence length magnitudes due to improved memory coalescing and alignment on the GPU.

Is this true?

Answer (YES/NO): NO